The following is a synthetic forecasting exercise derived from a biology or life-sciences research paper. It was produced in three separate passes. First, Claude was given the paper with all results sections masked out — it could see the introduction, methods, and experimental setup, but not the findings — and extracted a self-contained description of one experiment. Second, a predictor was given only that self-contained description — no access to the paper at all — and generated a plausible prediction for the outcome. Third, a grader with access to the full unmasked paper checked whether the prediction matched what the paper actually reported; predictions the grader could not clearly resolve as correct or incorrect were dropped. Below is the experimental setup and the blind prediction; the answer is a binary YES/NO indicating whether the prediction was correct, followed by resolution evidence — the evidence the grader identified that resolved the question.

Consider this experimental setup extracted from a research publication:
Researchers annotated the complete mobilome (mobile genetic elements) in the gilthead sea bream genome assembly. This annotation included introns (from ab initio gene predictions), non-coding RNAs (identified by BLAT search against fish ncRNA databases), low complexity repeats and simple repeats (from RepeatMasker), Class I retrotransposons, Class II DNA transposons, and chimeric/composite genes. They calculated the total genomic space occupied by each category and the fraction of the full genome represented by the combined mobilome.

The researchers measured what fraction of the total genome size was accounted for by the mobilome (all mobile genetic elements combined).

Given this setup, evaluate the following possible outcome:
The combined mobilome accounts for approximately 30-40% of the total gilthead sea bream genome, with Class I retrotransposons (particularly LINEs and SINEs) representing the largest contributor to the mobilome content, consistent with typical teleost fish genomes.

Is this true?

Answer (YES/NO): NO